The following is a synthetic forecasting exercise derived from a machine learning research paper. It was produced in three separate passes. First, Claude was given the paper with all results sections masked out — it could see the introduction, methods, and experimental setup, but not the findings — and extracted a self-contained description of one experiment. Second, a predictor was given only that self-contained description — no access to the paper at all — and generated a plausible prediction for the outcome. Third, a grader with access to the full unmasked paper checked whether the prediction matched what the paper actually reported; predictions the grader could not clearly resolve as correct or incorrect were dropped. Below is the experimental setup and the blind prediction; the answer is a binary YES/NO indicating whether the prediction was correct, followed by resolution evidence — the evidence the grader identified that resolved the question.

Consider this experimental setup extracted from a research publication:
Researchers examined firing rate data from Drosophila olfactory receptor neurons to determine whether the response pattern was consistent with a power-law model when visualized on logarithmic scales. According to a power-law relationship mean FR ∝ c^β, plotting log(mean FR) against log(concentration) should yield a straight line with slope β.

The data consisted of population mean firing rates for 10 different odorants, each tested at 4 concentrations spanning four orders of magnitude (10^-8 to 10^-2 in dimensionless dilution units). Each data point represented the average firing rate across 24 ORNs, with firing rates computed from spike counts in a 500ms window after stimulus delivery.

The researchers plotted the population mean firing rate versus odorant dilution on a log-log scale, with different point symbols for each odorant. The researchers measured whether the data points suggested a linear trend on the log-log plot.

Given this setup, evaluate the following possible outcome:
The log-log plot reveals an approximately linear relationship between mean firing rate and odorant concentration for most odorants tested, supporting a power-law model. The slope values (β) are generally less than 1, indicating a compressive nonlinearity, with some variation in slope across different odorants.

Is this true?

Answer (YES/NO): NO